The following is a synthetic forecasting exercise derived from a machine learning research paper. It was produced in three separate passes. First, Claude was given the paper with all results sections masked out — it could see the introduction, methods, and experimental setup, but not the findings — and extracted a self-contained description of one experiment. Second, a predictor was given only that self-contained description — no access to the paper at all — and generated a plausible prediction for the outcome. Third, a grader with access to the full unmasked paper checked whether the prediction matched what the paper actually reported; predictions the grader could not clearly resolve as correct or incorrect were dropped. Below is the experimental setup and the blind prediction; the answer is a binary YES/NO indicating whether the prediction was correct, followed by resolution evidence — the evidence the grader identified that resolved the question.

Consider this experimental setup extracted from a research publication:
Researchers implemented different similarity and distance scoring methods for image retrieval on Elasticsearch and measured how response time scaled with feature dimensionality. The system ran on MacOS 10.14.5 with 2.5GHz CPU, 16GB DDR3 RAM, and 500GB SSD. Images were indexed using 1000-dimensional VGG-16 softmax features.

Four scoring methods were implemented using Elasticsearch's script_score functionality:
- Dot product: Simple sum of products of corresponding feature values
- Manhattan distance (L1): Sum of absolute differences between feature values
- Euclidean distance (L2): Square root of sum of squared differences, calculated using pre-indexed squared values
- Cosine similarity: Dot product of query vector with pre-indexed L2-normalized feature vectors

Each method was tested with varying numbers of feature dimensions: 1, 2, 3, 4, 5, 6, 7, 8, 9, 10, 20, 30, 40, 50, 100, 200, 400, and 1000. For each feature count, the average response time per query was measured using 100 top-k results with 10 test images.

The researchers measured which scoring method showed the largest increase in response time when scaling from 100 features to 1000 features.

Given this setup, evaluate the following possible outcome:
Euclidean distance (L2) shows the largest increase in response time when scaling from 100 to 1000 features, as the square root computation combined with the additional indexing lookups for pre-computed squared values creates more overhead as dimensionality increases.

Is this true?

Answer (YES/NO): YES